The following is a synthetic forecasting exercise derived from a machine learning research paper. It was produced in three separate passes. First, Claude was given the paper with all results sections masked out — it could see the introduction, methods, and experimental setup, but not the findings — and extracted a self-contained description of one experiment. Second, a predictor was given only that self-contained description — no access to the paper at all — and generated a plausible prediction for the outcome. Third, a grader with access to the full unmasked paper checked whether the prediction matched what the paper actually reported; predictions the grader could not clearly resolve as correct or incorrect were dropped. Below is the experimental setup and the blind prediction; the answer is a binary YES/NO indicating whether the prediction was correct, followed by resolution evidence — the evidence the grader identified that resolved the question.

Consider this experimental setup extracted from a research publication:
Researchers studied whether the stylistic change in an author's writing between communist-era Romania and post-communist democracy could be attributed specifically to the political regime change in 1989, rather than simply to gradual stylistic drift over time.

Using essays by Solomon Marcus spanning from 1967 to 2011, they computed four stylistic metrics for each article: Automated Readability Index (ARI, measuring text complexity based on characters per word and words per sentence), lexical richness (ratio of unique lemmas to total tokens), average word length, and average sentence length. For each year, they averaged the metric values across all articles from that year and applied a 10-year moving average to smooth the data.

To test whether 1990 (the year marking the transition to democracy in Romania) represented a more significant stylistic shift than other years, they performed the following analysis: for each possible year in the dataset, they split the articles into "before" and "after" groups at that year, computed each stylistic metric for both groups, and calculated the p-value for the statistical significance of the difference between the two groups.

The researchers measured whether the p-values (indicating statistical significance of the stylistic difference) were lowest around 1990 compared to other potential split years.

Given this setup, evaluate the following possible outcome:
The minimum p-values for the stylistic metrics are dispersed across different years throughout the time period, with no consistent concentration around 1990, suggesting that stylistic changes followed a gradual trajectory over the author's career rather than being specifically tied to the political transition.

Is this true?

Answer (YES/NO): NO